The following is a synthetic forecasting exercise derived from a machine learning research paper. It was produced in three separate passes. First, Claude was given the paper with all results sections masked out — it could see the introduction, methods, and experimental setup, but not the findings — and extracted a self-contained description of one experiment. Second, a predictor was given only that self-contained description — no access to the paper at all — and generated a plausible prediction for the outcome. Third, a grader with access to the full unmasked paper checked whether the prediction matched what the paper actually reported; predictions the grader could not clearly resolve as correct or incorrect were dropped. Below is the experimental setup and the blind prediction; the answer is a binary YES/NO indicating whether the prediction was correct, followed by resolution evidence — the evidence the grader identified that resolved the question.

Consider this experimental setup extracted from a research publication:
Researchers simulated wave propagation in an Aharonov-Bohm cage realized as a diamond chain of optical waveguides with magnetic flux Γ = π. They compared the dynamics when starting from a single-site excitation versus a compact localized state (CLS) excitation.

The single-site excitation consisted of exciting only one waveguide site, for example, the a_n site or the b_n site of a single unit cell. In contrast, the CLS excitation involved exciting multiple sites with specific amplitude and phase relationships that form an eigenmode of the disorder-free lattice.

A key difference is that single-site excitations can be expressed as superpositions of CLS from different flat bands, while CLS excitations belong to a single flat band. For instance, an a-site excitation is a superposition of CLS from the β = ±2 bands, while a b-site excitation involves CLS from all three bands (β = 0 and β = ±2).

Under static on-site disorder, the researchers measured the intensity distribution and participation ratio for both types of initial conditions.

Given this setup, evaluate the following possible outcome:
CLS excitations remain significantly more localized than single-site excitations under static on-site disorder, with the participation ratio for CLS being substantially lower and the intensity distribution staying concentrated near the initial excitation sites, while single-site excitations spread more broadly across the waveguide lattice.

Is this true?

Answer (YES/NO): NO